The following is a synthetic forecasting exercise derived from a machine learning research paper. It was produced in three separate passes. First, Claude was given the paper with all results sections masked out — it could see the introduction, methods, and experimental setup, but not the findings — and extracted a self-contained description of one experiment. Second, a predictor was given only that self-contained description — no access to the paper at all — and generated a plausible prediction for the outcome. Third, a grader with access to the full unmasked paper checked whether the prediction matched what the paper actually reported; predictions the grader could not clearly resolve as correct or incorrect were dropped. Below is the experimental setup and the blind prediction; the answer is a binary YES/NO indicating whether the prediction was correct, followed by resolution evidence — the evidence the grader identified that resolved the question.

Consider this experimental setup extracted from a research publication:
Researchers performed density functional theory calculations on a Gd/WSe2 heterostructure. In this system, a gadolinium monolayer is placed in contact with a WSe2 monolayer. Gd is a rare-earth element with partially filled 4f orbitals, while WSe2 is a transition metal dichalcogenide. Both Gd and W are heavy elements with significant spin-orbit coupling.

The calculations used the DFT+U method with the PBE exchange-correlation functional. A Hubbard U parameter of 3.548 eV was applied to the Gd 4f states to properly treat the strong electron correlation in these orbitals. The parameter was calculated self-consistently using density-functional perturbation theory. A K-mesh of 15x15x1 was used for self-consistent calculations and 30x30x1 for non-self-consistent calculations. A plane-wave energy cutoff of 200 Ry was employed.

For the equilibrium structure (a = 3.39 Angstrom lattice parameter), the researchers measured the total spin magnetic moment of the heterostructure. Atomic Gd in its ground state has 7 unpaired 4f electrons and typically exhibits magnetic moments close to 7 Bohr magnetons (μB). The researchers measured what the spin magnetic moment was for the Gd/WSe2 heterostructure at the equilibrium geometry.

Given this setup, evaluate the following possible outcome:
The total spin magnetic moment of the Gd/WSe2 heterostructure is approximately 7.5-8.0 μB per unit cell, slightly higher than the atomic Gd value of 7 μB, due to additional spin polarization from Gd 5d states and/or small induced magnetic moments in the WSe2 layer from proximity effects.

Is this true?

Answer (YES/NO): NO